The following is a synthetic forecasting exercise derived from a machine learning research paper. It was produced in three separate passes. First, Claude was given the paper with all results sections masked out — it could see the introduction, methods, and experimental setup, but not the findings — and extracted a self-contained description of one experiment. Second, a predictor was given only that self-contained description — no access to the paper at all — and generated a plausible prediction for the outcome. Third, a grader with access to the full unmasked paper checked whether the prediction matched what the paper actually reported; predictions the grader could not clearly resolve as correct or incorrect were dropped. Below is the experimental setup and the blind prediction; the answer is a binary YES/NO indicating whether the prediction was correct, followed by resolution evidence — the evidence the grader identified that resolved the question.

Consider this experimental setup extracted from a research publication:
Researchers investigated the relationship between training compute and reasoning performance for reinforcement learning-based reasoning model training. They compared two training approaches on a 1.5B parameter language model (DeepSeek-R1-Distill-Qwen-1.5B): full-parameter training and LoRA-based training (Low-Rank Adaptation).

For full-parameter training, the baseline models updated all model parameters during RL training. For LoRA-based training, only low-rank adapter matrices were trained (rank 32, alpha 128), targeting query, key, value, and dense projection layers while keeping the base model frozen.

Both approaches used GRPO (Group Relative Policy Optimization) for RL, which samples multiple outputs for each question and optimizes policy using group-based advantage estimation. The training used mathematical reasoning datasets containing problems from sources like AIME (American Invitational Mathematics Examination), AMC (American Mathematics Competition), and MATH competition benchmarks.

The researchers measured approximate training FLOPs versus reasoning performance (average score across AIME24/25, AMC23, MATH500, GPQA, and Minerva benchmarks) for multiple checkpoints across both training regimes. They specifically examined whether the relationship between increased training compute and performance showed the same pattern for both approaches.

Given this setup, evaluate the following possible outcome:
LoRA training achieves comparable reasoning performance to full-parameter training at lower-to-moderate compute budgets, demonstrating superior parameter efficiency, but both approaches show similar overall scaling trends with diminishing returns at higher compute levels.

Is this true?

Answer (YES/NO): NO